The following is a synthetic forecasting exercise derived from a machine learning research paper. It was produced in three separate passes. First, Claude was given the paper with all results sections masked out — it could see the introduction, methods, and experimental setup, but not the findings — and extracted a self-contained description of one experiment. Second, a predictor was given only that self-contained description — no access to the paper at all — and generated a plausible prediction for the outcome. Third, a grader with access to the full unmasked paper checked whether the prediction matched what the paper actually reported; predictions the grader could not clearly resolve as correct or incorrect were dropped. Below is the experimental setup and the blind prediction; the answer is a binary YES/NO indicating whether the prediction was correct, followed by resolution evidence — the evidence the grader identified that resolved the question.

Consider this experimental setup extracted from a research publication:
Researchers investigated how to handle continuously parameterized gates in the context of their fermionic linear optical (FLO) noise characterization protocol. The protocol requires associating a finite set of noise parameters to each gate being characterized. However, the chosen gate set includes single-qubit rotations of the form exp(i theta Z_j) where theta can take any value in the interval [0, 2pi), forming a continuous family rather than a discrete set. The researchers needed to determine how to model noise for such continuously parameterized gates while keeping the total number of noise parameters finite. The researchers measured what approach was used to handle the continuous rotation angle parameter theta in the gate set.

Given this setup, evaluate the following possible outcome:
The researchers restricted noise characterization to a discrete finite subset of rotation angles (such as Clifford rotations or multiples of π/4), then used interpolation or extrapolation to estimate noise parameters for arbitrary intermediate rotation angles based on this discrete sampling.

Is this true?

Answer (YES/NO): NO